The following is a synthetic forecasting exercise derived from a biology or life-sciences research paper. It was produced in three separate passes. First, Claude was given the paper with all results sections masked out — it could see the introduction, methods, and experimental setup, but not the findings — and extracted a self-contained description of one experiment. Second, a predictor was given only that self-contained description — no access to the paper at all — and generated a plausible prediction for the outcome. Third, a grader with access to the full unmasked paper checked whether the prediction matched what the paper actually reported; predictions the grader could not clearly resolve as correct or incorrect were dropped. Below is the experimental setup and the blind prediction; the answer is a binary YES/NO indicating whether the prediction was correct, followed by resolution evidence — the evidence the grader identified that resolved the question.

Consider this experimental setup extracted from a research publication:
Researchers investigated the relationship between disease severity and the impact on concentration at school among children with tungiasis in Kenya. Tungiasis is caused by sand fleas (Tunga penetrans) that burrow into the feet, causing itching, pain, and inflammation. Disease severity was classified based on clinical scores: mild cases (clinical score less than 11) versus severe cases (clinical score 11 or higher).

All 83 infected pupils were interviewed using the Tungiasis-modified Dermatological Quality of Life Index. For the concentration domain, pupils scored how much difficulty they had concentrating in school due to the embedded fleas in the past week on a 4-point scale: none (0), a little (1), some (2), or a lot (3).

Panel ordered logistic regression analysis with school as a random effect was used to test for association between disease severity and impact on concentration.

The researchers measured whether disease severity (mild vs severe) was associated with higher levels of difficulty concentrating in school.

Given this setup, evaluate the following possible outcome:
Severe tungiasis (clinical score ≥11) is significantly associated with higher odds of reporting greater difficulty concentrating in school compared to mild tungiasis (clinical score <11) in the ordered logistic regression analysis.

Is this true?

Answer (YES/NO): YES